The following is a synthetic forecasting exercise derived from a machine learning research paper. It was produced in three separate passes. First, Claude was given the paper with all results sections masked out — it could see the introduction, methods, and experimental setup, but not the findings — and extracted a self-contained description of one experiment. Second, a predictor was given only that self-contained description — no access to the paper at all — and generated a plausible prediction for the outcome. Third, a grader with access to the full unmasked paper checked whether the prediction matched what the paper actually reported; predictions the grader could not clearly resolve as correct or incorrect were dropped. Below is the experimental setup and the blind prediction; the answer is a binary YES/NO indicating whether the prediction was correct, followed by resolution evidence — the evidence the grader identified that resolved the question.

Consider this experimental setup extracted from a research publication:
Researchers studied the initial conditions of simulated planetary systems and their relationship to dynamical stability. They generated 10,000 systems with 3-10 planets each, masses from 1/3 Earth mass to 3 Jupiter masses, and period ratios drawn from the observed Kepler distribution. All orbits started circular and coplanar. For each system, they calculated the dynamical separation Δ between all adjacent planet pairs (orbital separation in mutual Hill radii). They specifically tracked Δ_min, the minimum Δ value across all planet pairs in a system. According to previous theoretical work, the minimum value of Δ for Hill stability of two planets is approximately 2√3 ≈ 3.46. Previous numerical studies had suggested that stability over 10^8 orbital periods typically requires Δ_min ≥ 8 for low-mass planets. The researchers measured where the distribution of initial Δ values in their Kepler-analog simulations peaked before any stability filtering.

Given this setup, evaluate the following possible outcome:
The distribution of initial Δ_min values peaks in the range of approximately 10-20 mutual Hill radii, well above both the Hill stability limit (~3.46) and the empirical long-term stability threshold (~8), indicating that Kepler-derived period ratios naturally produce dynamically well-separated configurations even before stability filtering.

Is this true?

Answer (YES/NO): NO